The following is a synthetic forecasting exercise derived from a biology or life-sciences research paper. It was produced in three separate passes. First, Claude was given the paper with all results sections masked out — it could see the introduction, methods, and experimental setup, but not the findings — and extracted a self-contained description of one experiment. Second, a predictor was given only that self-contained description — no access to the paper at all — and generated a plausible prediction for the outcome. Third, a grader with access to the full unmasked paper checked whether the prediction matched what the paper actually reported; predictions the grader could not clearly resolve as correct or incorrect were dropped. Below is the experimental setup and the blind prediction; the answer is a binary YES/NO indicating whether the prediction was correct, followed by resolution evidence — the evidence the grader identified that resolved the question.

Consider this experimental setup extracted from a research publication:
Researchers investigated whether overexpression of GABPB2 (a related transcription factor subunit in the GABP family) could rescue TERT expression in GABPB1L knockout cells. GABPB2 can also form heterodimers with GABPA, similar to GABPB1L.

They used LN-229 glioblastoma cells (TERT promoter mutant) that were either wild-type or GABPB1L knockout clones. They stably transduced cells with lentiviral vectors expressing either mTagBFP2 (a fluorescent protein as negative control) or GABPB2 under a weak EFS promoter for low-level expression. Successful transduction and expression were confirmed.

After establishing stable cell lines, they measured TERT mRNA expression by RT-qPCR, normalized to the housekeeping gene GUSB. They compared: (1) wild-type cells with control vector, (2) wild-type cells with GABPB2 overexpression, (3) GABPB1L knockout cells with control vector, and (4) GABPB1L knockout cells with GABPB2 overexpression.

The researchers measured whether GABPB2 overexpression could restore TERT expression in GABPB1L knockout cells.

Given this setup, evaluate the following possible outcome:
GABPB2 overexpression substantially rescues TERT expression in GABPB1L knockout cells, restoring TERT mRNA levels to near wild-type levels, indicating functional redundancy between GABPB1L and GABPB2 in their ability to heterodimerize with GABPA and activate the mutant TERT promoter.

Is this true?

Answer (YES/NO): YES